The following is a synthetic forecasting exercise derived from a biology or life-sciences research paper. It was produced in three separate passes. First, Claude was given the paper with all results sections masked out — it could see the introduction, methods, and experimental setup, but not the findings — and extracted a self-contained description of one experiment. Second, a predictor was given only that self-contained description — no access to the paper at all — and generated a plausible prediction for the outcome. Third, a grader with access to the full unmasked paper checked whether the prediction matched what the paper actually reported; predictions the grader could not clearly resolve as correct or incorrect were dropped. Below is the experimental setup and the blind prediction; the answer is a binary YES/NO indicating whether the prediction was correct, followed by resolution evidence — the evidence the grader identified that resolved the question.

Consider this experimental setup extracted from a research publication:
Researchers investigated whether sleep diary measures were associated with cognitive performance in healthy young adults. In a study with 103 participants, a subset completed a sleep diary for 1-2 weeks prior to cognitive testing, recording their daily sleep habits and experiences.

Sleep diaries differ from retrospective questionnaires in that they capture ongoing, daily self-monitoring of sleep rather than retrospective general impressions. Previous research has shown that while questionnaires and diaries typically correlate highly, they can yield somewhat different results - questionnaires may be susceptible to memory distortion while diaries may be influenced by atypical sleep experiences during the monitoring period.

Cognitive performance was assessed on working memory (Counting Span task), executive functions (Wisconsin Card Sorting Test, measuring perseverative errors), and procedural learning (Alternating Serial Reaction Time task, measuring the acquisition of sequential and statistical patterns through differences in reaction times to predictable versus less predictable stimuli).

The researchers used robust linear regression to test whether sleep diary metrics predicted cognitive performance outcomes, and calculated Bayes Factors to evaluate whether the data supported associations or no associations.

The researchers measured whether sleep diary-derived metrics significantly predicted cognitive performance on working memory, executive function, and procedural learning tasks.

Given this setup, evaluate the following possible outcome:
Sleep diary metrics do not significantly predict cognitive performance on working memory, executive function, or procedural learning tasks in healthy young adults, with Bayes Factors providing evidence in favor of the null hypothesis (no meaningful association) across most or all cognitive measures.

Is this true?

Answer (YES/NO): YES